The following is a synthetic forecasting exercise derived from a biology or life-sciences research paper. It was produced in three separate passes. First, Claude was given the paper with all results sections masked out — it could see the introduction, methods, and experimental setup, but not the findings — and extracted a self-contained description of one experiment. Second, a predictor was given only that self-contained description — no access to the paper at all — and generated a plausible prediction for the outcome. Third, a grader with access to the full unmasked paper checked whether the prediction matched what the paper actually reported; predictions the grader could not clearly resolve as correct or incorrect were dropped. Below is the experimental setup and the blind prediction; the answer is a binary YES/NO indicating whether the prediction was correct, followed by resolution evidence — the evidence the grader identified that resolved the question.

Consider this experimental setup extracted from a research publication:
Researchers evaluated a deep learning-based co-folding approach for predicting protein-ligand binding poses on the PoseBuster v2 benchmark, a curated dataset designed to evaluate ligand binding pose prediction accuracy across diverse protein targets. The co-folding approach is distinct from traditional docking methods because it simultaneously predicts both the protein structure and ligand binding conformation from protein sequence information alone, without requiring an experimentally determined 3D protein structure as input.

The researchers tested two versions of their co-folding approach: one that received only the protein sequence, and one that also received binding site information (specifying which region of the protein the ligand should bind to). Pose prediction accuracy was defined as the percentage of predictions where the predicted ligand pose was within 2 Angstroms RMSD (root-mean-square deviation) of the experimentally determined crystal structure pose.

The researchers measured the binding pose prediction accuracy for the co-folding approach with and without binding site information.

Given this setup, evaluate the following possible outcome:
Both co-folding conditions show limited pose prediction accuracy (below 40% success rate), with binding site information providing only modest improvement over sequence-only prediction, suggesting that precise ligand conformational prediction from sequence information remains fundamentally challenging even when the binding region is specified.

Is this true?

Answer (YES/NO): NO